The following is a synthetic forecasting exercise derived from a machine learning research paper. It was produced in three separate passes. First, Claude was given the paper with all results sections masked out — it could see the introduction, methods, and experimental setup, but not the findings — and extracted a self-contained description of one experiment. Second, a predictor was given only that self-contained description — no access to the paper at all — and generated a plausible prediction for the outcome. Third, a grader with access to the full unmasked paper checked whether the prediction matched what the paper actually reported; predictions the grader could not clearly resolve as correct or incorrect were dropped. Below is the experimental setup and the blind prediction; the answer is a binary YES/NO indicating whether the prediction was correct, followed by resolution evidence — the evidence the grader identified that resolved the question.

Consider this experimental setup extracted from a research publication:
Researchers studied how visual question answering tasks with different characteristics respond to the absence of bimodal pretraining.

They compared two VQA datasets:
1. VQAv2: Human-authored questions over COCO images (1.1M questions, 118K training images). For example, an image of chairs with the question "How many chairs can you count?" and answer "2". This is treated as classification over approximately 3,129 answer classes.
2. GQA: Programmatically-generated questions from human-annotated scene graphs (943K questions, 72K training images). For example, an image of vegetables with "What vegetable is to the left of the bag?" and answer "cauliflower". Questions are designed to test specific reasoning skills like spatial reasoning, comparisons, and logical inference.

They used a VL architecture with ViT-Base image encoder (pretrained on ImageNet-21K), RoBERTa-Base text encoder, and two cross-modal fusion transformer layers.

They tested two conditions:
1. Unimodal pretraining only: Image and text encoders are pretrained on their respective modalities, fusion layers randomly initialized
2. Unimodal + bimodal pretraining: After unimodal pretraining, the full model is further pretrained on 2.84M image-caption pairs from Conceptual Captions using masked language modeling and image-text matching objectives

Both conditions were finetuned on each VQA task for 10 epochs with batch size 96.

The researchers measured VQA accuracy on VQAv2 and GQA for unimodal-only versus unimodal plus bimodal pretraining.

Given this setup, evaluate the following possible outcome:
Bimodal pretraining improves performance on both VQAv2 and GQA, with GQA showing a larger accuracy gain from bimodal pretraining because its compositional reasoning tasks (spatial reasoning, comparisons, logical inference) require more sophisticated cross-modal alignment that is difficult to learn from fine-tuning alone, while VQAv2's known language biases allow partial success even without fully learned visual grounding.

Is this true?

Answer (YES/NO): YES